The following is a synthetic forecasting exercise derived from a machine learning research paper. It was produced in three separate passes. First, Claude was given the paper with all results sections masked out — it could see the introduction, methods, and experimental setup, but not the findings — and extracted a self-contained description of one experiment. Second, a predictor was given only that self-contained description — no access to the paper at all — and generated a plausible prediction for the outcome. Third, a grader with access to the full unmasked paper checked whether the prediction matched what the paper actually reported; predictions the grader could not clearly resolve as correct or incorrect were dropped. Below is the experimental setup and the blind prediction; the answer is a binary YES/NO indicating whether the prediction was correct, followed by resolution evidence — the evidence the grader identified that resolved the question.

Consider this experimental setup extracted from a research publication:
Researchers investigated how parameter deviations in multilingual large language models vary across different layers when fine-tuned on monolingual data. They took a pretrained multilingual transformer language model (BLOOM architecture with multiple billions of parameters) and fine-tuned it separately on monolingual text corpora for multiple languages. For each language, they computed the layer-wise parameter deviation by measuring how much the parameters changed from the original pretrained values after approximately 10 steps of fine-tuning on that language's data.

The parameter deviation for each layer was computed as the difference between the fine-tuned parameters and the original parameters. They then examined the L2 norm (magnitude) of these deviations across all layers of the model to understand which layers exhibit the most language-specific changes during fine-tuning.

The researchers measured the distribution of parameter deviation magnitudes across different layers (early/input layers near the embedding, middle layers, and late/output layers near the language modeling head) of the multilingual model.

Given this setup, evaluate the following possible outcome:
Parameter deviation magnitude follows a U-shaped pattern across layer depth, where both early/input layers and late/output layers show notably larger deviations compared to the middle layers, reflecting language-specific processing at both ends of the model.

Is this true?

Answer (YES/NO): YES